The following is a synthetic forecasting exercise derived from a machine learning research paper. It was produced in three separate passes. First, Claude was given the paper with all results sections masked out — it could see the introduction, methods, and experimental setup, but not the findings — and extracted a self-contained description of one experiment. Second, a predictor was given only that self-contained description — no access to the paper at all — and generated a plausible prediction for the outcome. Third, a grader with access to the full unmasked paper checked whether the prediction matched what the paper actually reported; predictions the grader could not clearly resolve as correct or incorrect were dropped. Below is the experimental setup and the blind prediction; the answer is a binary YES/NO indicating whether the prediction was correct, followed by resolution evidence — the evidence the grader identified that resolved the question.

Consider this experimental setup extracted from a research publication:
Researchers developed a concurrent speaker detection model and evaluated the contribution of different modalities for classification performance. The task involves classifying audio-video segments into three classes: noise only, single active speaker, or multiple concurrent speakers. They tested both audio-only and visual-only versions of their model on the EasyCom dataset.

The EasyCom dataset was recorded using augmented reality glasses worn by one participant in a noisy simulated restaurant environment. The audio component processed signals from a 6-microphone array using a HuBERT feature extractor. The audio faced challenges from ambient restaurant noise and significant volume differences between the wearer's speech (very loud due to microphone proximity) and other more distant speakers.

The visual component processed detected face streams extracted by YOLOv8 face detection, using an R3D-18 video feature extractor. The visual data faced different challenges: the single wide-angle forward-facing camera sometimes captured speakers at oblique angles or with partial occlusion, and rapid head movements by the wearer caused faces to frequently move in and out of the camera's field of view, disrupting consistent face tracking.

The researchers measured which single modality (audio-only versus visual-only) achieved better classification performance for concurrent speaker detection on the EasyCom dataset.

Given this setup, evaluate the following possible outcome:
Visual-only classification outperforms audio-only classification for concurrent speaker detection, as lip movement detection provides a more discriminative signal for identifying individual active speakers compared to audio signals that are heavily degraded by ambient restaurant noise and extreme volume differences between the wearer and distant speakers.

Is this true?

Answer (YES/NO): NO